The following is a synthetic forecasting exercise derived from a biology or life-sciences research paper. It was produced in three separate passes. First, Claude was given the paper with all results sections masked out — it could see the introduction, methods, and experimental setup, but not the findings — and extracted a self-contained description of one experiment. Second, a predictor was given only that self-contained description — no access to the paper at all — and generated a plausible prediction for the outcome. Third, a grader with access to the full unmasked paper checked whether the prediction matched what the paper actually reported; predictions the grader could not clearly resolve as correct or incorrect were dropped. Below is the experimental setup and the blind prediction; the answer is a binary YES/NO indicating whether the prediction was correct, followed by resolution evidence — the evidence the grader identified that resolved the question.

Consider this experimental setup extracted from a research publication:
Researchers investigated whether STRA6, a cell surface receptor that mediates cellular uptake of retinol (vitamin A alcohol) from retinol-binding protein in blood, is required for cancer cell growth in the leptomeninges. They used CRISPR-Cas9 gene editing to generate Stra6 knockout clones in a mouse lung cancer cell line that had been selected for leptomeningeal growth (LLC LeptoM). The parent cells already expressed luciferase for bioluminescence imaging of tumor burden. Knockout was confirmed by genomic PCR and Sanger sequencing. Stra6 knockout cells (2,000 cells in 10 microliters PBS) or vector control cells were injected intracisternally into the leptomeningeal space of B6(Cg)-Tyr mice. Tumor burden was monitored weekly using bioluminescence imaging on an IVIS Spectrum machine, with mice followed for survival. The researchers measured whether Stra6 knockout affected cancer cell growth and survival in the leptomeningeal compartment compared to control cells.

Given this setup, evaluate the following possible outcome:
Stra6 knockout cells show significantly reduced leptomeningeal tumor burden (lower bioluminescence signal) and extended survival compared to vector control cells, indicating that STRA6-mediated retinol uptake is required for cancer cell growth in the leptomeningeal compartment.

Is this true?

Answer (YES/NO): NO